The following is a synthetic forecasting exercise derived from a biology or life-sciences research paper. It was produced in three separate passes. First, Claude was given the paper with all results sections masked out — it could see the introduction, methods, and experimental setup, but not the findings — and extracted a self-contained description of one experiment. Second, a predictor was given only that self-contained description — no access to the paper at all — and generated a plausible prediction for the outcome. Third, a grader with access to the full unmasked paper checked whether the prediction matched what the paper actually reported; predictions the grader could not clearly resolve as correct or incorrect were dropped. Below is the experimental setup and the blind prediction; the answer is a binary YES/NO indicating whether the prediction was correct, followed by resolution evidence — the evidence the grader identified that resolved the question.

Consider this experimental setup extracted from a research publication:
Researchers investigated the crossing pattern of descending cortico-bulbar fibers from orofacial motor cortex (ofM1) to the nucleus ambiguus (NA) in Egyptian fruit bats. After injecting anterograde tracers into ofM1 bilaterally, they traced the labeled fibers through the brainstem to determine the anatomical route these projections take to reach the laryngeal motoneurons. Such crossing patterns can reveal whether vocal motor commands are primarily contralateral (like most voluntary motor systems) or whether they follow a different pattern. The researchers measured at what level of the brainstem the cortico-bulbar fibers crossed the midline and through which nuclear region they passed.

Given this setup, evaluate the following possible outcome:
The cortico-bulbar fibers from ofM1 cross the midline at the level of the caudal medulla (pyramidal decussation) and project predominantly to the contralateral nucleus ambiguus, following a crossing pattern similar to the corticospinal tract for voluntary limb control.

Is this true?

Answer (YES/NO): NO